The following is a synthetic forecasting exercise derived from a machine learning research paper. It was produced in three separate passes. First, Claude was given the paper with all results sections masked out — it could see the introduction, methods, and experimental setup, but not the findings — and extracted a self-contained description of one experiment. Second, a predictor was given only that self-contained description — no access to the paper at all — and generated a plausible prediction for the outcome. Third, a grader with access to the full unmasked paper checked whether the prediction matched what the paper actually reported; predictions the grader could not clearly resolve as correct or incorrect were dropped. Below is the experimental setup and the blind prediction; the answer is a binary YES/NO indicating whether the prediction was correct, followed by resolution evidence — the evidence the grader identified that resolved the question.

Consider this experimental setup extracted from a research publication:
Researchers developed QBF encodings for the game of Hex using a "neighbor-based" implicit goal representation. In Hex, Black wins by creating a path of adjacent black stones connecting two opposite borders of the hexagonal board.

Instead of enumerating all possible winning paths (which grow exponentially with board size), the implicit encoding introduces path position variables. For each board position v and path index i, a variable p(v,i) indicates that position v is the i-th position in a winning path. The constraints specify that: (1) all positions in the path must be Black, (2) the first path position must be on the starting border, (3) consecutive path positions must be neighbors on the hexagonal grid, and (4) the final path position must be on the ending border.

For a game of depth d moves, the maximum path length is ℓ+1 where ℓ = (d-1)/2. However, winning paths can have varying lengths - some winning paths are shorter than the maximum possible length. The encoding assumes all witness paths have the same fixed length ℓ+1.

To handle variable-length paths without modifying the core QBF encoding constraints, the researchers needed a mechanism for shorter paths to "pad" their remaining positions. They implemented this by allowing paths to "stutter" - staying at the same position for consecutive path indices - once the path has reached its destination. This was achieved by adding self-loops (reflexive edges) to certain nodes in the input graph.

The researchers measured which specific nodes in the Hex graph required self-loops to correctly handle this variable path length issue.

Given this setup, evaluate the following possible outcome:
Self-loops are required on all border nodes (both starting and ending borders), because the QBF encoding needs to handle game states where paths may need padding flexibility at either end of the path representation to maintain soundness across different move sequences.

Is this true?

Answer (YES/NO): NO